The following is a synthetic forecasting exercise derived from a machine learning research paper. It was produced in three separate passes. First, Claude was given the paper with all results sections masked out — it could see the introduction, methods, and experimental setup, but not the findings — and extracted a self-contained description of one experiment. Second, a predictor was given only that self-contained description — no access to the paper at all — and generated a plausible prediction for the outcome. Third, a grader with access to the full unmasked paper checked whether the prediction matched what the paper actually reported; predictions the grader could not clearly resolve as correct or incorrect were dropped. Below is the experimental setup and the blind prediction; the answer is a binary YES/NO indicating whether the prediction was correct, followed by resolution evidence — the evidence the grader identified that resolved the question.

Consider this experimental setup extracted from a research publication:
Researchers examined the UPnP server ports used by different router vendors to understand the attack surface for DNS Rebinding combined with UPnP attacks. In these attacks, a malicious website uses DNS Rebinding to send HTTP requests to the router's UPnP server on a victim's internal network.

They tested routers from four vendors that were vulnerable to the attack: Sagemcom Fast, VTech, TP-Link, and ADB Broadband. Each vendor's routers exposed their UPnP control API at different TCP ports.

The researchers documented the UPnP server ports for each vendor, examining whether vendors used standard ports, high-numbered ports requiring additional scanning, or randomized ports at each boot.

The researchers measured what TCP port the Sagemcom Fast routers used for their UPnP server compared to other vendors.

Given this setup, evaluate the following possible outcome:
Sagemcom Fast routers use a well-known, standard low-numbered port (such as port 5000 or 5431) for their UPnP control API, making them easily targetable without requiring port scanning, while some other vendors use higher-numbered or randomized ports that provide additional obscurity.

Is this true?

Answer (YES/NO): YES